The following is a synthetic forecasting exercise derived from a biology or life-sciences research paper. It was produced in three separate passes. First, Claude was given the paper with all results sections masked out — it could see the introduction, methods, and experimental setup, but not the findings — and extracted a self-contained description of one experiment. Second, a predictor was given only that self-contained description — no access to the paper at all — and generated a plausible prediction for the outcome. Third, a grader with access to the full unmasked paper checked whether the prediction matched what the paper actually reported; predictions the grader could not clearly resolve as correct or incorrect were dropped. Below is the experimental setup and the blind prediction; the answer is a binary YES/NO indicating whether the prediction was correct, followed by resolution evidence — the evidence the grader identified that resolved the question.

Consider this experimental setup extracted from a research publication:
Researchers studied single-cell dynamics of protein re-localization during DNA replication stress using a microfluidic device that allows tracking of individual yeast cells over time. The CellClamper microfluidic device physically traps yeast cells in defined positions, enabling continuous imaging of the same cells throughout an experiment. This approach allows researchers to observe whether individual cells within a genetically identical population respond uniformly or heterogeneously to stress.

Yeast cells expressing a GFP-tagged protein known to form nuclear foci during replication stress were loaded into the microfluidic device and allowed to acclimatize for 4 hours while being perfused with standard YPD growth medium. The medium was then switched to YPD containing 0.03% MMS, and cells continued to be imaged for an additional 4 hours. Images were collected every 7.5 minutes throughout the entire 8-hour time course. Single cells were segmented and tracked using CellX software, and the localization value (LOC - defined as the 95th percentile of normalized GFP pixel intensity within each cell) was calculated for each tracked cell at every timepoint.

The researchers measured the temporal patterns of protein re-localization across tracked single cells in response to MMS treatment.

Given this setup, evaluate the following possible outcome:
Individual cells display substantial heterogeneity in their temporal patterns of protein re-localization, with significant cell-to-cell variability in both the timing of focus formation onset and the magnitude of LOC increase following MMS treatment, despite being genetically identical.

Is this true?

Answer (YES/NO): YES